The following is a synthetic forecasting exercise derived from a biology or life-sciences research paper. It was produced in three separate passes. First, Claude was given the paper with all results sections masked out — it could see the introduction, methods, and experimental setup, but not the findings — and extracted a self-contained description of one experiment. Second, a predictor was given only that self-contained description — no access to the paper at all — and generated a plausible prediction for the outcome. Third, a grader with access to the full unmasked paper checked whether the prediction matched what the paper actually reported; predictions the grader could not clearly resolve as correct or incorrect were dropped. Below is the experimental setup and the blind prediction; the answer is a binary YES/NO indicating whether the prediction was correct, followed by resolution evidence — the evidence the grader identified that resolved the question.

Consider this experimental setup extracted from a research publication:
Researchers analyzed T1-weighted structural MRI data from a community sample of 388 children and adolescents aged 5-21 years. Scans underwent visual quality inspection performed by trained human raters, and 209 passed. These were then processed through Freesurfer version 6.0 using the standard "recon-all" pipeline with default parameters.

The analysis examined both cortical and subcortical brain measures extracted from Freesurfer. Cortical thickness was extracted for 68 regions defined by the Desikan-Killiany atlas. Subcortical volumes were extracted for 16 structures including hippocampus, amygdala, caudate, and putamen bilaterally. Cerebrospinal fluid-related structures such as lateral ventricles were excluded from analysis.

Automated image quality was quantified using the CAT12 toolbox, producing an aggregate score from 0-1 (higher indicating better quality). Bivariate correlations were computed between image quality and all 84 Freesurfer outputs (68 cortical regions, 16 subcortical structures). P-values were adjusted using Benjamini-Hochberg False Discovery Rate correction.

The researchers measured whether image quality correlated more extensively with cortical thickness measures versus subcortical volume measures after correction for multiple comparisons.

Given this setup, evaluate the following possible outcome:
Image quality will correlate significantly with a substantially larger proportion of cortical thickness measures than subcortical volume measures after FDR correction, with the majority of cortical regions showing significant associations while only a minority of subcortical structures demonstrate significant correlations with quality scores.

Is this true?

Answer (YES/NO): NO